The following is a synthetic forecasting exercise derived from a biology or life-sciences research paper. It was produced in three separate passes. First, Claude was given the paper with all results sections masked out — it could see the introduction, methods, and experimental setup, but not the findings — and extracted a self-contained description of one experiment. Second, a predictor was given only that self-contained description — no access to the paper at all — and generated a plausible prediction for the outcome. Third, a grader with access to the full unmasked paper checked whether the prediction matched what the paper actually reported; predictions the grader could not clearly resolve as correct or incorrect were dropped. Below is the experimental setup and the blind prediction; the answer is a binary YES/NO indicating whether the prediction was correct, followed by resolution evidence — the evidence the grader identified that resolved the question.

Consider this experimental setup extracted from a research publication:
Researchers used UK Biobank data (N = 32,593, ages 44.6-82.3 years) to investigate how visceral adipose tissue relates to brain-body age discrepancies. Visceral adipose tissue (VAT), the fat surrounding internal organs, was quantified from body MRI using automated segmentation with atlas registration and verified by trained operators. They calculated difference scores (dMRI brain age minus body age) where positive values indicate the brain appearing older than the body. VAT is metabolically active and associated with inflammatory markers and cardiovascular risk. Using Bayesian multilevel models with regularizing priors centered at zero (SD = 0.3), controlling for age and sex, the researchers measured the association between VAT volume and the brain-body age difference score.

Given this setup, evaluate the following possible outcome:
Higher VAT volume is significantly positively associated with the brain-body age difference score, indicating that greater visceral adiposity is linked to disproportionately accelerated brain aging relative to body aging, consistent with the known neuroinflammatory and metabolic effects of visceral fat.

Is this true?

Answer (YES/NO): NO